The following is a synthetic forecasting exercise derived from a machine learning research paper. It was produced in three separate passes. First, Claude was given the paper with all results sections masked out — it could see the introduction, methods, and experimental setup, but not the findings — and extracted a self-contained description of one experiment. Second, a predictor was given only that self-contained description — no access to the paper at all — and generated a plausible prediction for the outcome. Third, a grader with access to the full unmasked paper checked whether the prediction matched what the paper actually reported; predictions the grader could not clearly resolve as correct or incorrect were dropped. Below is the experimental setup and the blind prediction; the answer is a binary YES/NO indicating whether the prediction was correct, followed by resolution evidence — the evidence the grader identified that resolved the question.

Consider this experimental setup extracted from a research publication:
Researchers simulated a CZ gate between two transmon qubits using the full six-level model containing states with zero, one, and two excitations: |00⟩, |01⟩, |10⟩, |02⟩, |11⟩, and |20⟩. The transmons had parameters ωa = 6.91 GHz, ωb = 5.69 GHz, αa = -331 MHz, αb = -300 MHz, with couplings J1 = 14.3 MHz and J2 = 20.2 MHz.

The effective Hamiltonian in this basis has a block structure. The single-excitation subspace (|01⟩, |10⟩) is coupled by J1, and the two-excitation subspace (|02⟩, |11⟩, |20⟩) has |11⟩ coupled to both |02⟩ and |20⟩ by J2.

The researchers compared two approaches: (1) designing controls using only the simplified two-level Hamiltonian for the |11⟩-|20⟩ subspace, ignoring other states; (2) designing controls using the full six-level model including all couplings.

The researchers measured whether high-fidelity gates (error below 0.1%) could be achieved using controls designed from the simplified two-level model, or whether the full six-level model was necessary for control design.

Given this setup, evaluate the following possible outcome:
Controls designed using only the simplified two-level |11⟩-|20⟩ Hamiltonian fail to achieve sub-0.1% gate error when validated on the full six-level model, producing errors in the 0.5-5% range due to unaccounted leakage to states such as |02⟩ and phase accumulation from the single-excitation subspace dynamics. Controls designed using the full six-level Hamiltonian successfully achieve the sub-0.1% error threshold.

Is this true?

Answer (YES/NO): NO